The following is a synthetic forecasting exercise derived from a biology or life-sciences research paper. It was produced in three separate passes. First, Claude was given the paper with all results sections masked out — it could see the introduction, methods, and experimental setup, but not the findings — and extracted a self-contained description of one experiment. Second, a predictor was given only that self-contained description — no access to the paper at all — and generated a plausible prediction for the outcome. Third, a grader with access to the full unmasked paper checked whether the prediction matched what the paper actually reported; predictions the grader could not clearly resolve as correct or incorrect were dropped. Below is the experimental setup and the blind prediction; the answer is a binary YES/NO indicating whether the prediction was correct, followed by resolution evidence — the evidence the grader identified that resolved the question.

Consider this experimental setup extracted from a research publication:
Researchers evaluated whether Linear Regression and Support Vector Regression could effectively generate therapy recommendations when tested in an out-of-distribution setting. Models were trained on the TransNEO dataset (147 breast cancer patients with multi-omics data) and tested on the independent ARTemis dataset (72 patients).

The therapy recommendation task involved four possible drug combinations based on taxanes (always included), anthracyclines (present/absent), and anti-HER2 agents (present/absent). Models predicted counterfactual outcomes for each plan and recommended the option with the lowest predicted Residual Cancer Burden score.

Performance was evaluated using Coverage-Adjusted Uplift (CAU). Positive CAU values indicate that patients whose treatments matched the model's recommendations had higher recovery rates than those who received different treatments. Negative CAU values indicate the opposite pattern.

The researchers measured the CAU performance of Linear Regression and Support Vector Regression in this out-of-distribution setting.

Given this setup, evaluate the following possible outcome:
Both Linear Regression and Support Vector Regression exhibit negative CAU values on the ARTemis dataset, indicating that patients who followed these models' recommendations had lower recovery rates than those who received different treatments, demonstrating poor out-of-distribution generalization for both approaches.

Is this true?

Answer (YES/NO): YES